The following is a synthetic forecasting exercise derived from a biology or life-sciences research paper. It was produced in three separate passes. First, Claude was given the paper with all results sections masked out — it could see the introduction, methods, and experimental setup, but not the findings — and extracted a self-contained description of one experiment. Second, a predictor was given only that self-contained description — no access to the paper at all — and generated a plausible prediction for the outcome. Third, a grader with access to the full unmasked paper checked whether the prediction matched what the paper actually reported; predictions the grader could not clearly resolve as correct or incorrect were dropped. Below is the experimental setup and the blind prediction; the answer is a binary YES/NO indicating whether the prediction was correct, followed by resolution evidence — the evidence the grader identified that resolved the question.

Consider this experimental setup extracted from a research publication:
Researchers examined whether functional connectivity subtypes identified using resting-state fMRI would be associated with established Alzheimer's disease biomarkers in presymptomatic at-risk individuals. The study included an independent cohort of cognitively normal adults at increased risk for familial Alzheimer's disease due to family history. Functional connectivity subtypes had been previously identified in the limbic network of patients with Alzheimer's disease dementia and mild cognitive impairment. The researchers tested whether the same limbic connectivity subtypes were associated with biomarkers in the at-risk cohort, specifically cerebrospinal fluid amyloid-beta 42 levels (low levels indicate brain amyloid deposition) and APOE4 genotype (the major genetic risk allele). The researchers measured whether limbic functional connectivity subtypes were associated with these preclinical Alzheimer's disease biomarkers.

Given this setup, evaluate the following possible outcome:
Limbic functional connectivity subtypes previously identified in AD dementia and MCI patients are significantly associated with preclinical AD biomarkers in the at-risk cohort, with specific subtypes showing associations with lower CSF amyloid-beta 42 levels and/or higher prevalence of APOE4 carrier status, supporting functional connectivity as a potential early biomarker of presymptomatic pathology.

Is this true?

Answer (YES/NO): YES